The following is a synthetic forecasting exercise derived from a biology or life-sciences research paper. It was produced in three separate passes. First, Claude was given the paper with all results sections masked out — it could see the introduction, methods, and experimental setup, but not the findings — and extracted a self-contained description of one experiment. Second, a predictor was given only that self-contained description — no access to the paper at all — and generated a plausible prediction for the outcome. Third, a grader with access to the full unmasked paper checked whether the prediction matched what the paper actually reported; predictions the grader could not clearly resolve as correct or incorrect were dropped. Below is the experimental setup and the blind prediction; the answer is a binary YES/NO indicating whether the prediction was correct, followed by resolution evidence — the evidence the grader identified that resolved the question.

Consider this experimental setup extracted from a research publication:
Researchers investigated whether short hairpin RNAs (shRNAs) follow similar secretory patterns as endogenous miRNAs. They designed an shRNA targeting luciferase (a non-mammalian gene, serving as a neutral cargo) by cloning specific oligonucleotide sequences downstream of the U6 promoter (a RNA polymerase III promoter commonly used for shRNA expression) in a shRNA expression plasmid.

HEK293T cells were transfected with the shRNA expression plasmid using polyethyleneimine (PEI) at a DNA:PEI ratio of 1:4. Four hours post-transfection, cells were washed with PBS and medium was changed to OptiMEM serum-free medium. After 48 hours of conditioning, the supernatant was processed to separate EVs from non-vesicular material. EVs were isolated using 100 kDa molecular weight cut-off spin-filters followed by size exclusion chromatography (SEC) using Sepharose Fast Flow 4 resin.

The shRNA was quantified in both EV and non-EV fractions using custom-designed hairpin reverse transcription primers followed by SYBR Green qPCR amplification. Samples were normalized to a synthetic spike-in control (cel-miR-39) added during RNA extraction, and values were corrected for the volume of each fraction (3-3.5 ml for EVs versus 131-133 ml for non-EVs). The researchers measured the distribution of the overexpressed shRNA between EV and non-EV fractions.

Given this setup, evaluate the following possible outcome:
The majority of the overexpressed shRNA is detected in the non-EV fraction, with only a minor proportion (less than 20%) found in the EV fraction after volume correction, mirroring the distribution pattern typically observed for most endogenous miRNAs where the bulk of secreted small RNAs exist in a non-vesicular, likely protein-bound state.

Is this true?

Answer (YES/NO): YES